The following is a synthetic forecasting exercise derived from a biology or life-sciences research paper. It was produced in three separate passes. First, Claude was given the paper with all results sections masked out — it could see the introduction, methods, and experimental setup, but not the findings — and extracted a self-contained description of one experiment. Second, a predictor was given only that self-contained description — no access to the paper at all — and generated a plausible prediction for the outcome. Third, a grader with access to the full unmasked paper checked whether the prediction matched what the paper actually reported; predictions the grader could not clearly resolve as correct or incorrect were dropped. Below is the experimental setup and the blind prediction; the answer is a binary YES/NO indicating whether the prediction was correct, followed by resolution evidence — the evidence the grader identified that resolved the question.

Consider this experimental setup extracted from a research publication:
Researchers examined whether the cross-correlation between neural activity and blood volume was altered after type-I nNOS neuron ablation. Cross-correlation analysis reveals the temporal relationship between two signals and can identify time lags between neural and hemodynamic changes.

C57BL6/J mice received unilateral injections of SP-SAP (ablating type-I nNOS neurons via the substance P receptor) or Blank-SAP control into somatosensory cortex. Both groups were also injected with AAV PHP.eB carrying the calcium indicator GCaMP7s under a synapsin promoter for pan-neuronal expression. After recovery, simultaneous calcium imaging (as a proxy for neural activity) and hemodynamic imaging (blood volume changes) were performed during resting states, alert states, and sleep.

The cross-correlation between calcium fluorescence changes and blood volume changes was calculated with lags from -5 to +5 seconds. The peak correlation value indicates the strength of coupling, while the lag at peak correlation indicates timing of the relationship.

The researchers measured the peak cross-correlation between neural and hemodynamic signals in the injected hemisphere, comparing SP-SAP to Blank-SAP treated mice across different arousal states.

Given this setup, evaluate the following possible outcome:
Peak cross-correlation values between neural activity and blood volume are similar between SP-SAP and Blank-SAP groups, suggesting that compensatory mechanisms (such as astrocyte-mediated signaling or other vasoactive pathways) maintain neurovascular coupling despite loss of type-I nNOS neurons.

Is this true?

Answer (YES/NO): NO